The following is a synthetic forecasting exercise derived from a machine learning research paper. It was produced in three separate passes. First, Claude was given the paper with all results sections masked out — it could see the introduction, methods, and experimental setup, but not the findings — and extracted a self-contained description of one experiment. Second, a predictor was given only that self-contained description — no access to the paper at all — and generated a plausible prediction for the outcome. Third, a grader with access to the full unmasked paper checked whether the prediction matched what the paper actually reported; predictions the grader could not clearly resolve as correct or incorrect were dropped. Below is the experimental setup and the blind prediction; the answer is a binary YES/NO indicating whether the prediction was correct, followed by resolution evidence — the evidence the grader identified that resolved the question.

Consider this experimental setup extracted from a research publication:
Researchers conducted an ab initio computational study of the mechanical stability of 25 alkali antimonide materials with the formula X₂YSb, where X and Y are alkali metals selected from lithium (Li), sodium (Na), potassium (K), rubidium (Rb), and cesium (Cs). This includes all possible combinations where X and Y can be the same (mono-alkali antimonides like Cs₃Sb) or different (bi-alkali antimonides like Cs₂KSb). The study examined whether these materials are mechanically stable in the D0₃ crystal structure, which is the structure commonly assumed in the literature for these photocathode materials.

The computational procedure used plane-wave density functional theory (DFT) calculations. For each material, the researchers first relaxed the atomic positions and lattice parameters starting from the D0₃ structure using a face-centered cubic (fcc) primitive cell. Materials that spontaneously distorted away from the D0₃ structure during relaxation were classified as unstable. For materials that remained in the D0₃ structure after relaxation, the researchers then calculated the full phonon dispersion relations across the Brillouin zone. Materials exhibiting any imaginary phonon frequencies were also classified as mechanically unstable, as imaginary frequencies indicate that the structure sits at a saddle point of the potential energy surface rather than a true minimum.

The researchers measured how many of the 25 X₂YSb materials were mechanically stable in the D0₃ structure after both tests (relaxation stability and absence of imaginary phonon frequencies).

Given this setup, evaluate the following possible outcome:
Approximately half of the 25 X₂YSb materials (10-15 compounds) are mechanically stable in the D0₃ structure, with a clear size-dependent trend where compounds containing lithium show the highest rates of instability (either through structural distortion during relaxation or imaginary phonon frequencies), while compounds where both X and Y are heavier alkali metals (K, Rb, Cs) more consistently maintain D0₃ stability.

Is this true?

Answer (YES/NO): NO